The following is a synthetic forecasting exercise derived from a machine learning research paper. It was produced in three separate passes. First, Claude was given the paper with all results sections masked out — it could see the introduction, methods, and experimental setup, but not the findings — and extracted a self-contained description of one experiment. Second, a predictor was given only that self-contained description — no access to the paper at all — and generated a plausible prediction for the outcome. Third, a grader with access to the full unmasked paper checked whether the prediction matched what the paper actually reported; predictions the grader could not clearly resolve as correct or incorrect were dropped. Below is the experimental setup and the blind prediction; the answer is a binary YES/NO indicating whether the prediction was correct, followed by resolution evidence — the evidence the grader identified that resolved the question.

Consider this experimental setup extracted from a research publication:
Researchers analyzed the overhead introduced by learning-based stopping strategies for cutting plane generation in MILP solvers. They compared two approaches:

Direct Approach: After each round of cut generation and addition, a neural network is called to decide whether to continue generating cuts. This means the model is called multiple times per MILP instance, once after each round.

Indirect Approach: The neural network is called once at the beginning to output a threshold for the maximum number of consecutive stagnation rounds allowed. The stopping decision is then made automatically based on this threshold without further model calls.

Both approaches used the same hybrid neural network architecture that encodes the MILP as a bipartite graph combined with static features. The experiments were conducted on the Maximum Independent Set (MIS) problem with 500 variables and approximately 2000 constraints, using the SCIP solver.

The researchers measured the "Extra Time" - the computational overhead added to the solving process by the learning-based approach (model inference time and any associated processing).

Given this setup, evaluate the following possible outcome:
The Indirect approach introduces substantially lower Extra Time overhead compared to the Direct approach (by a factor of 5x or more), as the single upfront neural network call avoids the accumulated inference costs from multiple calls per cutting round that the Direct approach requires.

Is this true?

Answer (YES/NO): NO